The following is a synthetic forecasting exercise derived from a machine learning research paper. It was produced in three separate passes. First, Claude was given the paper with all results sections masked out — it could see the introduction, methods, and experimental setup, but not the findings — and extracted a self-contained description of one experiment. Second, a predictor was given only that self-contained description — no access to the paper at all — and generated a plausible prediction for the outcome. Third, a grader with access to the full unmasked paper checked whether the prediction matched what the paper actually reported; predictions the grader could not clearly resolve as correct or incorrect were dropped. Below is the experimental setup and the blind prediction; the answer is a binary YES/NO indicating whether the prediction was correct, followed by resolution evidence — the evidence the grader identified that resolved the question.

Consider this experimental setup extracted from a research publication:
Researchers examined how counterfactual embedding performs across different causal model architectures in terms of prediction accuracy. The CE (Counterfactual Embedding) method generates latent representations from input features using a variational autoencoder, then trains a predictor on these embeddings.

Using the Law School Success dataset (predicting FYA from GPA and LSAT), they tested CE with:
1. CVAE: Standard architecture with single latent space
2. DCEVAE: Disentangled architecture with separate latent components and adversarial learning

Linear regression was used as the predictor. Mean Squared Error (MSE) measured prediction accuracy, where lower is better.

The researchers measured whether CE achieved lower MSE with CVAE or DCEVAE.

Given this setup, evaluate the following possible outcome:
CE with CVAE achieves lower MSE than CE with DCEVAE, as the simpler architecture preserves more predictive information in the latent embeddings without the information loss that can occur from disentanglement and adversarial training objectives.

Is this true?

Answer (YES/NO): NO